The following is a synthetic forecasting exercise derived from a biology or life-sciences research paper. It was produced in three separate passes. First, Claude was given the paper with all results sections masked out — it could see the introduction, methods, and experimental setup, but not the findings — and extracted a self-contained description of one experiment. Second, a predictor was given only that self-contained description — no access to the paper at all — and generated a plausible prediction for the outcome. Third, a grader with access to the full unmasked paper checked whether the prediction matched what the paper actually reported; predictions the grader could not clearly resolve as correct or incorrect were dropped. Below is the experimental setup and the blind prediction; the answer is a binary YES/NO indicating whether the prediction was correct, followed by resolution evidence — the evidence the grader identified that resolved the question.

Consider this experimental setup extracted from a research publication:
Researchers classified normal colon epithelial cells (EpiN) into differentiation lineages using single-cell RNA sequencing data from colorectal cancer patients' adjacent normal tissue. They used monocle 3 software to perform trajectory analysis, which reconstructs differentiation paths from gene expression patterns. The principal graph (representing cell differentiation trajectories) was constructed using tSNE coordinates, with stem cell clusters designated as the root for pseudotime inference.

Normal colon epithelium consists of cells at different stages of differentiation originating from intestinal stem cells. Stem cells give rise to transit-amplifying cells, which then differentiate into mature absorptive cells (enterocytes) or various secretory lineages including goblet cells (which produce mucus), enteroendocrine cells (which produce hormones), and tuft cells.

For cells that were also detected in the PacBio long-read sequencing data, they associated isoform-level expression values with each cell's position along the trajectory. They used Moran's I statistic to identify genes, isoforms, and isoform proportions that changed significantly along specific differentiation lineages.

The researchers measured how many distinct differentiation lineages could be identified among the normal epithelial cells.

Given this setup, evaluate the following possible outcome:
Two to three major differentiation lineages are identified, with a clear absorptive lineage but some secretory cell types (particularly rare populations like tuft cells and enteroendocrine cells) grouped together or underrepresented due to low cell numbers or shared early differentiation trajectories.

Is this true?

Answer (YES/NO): NO